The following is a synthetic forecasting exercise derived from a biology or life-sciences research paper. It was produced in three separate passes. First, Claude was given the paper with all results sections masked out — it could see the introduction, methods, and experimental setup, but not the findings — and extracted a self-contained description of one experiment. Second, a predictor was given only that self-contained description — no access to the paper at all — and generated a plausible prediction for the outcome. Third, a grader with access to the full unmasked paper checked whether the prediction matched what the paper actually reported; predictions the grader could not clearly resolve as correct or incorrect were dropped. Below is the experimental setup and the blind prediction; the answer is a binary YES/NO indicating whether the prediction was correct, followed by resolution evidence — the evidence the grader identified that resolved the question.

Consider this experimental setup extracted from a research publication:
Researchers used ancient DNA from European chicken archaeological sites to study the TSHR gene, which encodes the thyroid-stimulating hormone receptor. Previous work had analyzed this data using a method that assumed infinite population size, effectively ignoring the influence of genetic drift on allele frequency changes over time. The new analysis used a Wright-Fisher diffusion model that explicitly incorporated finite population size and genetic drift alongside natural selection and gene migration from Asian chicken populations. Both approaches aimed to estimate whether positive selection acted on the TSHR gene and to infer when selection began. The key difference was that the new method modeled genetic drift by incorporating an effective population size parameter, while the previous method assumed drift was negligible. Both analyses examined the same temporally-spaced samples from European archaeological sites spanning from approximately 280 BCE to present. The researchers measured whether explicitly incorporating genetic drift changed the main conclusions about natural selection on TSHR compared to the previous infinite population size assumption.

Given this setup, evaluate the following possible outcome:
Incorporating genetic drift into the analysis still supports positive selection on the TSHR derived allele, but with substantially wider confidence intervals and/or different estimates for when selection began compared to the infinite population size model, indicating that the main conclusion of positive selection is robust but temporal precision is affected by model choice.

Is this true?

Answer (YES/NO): NO